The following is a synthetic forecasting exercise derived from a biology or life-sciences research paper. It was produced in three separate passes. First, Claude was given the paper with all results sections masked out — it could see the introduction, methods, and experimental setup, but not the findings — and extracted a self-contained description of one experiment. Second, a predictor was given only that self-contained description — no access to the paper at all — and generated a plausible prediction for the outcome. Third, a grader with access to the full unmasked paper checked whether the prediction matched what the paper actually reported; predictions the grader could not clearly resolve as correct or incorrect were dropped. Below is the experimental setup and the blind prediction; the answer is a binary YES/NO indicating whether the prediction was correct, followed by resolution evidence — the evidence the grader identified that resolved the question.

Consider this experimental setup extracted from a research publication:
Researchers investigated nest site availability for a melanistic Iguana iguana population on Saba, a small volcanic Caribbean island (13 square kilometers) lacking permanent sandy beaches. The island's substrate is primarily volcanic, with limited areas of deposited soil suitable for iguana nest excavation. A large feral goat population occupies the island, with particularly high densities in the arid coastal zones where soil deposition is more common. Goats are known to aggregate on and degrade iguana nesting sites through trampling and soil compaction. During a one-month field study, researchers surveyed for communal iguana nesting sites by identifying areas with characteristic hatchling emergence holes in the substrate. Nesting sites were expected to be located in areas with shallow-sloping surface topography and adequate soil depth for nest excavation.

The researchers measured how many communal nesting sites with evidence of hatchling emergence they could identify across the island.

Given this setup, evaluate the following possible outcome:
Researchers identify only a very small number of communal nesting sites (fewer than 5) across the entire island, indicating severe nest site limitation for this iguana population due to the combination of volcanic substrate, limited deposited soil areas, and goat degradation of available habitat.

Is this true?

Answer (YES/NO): YES